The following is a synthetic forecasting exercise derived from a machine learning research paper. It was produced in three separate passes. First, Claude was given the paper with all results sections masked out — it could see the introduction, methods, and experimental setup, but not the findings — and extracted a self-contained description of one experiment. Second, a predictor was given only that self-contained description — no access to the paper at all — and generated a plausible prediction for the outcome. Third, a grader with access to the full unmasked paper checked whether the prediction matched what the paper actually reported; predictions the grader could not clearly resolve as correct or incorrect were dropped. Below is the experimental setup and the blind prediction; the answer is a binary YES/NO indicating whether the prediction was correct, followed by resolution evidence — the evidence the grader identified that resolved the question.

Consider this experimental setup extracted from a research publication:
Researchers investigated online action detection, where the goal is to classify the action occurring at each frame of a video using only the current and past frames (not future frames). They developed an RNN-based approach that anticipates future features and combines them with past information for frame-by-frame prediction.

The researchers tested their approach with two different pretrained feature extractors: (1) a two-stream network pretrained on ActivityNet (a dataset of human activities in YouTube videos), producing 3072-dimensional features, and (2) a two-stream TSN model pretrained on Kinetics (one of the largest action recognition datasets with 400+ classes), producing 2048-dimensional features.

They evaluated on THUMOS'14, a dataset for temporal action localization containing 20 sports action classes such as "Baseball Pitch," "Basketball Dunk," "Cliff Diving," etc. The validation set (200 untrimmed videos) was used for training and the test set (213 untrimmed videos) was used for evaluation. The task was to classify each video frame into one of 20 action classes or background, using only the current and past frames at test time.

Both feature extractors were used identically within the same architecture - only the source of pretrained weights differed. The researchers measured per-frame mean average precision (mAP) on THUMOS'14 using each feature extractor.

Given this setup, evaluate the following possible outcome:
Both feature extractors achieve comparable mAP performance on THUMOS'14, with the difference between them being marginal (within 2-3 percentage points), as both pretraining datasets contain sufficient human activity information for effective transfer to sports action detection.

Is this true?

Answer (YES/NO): NO